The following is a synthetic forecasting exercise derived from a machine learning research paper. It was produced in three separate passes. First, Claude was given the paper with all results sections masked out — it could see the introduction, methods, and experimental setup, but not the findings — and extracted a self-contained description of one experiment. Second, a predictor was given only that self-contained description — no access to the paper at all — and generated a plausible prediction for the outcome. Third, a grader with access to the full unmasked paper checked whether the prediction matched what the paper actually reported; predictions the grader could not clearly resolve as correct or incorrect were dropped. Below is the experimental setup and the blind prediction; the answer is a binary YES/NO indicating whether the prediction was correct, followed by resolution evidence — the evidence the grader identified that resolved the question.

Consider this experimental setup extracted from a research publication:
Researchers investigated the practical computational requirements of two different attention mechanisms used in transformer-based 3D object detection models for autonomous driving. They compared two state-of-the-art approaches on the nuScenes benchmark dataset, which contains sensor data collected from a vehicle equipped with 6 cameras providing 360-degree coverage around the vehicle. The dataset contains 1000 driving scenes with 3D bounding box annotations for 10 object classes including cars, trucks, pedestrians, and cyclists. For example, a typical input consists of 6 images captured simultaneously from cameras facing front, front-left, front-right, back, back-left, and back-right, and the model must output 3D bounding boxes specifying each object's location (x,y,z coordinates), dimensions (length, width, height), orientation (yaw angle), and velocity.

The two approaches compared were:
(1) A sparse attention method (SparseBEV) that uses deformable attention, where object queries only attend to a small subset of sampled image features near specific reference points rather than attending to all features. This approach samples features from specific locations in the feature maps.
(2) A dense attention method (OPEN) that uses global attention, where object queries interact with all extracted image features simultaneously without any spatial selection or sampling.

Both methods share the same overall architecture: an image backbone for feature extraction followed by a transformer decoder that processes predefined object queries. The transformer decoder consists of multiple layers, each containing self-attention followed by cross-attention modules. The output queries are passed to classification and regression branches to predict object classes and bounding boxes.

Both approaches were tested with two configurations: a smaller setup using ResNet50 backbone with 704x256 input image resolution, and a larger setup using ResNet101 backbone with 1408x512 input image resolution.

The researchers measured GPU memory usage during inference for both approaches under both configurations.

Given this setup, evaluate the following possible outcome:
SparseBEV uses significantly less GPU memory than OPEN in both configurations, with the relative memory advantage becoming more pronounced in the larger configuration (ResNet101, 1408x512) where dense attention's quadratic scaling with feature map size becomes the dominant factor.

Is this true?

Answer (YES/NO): NO